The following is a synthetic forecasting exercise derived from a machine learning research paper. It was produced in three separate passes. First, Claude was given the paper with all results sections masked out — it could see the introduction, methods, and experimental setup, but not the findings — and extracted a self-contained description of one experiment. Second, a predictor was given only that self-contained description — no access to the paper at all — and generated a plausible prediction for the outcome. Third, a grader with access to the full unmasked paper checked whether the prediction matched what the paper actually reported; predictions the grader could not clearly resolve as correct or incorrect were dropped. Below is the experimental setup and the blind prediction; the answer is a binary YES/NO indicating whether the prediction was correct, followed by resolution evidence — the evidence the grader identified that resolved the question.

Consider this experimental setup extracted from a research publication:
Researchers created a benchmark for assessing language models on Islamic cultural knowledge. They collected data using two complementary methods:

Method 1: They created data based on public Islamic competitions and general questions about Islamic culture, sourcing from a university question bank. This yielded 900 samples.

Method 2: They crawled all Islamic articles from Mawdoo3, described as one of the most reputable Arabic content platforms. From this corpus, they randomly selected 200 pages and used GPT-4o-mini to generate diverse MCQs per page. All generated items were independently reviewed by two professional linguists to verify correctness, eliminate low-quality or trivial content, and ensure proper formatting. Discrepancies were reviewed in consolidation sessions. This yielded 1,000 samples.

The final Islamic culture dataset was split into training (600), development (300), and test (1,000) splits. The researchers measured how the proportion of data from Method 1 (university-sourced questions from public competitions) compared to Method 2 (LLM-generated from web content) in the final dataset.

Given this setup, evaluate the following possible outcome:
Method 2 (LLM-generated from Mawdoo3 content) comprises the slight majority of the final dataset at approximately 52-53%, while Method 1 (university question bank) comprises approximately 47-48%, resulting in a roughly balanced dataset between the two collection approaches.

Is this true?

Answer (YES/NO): YES